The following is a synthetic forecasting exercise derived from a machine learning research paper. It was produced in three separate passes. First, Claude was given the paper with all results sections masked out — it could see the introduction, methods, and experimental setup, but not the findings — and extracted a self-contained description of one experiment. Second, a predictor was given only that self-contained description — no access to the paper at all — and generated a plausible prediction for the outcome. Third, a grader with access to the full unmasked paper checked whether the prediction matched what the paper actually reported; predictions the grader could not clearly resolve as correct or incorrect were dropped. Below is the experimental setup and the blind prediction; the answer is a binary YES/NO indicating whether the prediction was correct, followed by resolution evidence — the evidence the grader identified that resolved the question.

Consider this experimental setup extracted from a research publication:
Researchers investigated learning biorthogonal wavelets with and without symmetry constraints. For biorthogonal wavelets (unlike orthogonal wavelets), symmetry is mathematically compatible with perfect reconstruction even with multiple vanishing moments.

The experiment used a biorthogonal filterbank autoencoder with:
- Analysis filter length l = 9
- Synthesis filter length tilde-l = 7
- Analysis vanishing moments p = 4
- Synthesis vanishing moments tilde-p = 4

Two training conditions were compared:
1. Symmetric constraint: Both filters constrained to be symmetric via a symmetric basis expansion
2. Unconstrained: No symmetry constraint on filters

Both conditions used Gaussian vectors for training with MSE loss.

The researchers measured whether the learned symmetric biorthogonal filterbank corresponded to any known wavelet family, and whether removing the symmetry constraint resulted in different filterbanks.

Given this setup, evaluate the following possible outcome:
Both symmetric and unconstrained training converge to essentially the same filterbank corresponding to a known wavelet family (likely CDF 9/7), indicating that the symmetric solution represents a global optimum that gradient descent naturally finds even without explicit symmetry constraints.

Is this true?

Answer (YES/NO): NO